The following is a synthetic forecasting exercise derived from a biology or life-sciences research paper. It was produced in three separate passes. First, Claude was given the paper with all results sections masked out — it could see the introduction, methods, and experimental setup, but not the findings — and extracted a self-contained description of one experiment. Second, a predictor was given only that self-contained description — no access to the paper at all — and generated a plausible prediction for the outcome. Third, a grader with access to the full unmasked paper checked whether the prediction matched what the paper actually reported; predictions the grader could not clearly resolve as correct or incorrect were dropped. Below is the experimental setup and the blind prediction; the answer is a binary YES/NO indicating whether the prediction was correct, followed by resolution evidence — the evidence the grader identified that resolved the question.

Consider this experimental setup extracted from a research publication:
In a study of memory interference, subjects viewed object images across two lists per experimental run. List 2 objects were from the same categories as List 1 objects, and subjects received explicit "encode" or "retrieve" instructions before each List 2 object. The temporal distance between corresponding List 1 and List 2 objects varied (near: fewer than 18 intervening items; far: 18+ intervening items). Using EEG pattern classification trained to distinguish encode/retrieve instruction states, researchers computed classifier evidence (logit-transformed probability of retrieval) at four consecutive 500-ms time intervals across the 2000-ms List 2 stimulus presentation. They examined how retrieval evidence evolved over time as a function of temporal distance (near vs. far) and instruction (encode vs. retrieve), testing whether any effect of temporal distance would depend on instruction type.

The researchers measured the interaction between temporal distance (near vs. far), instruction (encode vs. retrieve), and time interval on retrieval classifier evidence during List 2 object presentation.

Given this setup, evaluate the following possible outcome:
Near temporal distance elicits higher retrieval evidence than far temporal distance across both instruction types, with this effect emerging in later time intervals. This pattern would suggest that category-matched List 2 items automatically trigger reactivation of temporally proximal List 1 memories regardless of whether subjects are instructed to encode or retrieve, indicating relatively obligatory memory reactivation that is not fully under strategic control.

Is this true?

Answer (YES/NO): NO